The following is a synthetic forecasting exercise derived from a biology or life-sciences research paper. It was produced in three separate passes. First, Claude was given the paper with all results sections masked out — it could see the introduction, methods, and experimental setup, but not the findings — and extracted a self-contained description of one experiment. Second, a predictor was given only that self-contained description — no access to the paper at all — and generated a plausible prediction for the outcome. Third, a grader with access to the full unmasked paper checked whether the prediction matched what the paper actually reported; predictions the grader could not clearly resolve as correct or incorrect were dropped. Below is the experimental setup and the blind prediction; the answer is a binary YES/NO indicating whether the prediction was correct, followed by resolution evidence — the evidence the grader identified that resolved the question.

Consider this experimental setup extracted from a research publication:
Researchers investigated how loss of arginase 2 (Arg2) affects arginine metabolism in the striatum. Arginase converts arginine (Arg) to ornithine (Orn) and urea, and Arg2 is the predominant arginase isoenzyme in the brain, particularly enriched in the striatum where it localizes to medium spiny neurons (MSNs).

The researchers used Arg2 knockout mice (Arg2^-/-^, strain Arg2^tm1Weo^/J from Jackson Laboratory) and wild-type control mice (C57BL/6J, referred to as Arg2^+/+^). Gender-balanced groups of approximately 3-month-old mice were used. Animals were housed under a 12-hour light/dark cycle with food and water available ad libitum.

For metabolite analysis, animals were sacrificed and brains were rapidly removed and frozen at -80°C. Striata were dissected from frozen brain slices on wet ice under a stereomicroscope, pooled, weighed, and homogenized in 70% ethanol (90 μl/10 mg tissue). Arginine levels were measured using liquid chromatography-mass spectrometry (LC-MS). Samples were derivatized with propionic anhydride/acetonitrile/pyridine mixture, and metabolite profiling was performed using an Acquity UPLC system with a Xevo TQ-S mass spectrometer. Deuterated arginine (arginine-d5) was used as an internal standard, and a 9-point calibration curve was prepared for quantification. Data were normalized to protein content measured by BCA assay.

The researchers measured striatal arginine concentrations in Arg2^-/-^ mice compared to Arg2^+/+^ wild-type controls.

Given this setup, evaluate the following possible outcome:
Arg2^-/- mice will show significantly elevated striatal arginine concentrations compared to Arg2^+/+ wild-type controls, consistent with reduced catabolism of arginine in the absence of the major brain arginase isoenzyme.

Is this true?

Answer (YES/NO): YES